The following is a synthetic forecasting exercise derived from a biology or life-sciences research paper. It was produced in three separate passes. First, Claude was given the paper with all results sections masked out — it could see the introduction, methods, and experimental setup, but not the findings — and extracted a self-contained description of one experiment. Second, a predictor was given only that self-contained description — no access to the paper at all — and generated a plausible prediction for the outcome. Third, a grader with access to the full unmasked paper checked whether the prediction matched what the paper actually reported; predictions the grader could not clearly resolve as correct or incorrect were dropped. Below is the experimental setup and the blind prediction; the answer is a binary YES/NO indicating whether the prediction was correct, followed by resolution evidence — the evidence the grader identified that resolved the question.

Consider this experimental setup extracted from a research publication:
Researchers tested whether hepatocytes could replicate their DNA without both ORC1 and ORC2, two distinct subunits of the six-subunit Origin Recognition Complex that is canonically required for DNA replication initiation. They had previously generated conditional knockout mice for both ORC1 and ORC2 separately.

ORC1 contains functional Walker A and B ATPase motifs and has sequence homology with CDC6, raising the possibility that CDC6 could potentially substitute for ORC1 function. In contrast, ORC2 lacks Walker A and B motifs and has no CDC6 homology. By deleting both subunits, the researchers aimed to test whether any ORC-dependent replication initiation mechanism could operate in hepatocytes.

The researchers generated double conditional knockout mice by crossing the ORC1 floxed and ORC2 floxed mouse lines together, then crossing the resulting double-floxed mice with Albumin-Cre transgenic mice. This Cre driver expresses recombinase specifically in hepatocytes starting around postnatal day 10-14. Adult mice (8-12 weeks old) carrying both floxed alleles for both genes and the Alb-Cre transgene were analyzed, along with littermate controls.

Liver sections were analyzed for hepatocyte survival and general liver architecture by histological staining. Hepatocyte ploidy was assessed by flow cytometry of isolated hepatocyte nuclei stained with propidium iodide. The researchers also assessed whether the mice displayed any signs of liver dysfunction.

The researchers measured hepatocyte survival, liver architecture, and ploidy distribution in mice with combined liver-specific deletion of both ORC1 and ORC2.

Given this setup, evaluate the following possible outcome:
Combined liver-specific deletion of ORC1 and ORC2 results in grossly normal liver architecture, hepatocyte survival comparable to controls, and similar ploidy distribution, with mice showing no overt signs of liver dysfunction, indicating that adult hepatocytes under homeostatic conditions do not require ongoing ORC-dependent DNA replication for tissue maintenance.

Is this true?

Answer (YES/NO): NO